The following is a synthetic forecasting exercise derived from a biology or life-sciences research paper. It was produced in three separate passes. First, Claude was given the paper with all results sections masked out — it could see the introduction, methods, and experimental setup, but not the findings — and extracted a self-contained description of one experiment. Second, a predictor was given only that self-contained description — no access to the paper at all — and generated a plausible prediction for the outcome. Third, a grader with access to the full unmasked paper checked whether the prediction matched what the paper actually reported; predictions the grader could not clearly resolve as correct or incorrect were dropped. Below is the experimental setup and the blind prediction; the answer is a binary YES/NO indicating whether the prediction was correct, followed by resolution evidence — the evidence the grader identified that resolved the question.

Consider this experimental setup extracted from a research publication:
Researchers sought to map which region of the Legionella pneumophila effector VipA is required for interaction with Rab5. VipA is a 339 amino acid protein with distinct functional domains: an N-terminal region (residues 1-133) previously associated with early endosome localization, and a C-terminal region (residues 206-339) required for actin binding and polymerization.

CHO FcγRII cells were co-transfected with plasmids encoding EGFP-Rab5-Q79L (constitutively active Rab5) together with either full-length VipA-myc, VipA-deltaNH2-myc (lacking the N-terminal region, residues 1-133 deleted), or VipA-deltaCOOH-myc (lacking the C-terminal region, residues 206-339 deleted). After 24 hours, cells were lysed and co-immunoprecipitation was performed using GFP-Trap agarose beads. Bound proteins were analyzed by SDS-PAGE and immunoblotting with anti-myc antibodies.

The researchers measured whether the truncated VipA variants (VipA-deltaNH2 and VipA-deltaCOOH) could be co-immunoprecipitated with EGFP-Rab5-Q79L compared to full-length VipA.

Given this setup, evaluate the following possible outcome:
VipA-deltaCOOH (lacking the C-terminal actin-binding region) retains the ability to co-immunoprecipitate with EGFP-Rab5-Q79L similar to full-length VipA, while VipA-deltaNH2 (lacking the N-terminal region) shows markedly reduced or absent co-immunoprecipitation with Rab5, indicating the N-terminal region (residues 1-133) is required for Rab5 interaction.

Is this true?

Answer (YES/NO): YES